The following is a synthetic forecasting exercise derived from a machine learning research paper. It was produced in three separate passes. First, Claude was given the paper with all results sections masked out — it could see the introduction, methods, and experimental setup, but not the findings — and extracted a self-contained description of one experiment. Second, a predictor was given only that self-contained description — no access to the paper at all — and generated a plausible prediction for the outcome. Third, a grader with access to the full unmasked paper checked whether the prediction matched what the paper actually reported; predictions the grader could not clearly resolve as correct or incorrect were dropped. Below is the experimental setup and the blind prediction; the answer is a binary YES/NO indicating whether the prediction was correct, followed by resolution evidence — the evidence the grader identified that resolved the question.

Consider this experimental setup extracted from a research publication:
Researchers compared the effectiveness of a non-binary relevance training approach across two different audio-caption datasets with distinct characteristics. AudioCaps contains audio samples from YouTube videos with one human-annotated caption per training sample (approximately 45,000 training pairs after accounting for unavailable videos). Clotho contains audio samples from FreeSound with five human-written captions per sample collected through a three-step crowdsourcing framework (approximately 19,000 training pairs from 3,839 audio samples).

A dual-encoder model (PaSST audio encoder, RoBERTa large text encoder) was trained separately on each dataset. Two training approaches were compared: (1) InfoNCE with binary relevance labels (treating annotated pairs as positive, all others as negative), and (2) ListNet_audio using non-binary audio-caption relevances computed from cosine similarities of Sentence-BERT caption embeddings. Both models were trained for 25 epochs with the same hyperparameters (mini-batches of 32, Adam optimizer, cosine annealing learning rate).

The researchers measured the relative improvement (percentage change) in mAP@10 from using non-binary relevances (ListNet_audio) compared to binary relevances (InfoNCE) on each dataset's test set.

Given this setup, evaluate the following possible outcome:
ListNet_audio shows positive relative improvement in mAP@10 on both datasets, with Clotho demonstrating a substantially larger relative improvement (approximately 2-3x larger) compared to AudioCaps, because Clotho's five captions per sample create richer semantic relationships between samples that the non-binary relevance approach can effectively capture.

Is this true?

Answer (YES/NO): NO